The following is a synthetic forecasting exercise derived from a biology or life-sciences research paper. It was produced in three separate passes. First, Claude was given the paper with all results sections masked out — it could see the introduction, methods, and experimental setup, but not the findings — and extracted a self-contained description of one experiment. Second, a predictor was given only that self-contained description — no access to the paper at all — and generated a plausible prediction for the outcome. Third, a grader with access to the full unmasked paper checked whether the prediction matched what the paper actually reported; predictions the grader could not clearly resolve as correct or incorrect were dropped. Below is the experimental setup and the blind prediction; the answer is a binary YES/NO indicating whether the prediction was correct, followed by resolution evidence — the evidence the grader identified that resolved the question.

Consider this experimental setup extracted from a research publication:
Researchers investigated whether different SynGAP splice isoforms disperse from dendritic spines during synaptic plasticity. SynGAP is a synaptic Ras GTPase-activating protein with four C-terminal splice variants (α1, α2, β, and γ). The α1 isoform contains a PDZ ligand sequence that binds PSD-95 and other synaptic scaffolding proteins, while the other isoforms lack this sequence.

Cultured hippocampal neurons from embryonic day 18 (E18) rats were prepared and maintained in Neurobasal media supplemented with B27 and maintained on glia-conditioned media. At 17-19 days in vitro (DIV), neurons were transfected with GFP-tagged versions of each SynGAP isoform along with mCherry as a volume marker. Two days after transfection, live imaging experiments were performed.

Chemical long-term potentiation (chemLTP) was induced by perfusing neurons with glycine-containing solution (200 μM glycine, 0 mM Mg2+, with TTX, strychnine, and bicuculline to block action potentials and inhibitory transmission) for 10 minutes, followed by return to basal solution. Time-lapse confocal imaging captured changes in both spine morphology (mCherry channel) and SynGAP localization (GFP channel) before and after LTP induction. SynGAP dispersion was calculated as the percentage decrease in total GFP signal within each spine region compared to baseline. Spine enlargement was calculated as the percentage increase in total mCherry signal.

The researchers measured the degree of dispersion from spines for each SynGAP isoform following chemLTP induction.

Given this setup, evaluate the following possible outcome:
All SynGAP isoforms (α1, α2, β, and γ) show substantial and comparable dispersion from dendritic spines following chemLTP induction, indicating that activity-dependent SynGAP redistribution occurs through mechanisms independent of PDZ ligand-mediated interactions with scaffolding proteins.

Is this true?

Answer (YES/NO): NO